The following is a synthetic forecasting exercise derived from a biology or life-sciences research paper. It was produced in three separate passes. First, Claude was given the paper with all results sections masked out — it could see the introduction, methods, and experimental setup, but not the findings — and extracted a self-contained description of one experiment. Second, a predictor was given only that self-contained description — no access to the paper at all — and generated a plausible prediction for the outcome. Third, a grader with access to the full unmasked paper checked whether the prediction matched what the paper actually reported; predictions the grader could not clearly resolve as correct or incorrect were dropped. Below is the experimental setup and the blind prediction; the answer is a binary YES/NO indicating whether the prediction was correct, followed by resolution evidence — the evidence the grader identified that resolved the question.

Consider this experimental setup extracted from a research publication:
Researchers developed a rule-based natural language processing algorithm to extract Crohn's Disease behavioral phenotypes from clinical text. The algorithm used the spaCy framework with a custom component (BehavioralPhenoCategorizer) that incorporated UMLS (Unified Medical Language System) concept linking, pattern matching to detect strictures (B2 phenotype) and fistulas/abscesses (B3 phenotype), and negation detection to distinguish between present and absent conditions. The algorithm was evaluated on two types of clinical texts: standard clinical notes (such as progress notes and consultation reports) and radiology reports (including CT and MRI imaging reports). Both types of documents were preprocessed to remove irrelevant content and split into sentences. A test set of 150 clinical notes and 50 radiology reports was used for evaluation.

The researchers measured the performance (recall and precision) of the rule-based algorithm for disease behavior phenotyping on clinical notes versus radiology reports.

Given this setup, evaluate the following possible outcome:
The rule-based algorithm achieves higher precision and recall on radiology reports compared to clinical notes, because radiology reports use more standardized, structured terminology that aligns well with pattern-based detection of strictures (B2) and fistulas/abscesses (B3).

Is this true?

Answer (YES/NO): NO